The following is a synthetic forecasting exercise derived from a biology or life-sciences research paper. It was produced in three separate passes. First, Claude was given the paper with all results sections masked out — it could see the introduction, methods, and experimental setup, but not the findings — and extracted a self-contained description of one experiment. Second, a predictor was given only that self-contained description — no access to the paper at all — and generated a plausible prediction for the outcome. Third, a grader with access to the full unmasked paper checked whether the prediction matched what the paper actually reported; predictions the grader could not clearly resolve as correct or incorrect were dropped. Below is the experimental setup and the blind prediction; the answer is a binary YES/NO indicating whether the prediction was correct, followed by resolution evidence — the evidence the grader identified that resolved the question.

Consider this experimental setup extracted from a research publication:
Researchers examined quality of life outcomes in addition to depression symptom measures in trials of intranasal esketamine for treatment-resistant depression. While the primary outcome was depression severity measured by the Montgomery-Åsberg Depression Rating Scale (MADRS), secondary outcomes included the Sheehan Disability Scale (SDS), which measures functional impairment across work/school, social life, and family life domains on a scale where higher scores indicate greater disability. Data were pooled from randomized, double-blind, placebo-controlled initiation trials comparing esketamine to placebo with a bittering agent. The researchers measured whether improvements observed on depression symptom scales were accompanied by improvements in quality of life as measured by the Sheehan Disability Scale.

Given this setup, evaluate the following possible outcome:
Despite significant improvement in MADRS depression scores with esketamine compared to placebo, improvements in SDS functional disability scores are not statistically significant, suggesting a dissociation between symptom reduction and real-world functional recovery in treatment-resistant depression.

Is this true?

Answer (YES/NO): YES